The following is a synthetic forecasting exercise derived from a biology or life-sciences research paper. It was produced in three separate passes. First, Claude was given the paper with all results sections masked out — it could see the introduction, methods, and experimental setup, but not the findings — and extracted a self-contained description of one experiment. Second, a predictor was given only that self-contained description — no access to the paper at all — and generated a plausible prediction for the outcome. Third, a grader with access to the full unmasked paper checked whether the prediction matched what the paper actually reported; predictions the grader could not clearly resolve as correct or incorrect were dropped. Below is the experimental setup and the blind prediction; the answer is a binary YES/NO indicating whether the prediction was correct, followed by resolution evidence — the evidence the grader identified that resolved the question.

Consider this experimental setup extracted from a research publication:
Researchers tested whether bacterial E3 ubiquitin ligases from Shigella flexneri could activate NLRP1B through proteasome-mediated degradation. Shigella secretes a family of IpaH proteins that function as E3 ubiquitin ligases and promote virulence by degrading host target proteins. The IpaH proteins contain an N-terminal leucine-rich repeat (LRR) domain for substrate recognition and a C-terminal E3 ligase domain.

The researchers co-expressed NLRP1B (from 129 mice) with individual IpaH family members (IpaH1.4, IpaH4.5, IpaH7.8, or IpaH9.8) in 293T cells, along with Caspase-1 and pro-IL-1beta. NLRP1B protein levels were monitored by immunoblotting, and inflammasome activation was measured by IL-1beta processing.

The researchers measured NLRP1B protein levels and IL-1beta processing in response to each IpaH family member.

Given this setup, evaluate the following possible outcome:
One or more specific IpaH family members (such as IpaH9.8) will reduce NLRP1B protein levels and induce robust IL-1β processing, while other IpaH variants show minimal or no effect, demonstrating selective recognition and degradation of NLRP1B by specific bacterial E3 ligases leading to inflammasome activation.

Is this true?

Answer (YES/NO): NO